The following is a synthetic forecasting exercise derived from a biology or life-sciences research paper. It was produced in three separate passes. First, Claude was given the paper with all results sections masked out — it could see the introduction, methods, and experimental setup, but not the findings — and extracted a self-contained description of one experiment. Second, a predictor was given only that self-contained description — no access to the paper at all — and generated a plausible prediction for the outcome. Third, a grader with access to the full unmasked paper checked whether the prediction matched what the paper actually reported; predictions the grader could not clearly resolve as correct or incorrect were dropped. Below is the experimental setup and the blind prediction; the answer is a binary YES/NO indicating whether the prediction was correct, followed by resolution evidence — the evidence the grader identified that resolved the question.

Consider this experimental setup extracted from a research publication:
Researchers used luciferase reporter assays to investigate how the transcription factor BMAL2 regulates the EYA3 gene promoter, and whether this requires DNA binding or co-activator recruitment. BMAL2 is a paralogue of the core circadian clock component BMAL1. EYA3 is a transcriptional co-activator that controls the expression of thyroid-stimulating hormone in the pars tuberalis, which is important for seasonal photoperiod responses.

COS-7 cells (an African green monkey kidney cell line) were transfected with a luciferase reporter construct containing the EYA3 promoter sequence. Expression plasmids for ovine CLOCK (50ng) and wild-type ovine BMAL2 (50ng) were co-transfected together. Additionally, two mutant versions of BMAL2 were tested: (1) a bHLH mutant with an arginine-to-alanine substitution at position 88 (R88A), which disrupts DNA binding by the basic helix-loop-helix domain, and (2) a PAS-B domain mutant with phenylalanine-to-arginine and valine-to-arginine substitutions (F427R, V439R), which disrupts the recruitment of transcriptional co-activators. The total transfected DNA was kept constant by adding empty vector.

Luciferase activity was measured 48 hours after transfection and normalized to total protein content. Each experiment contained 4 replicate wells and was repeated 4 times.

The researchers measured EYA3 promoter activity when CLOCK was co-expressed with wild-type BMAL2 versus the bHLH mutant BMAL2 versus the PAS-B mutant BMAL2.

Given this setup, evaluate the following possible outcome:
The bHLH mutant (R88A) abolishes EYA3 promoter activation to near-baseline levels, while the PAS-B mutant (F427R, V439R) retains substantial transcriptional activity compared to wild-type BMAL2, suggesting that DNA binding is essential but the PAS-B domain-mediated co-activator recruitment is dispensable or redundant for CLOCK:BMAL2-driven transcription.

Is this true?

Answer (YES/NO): NO